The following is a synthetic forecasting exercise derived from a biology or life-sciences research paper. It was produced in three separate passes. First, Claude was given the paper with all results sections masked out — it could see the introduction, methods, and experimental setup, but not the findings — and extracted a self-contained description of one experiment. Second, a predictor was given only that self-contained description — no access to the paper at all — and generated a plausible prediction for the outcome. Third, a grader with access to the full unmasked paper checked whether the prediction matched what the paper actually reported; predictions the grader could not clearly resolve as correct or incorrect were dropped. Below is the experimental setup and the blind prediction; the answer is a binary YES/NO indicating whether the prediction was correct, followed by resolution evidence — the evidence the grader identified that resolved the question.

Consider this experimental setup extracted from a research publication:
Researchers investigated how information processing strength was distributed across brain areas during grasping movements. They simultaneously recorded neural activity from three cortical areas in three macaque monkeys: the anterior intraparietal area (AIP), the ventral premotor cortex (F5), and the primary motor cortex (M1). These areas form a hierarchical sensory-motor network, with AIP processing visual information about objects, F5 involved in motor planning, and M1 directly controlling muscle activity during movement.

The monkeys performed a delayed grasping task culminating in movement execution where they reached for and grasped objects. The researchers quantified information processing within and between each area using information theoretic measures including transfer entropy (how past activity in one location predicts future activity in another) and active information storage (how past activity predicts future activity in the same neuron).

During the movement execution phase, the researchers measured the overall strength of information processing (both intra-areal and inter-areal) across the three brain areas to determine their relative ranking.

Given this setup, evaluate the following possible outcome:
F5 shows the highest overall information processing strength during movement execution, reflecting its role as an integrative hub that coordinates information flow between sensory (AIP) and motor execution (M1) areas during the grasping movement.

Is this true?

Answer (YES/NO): NO